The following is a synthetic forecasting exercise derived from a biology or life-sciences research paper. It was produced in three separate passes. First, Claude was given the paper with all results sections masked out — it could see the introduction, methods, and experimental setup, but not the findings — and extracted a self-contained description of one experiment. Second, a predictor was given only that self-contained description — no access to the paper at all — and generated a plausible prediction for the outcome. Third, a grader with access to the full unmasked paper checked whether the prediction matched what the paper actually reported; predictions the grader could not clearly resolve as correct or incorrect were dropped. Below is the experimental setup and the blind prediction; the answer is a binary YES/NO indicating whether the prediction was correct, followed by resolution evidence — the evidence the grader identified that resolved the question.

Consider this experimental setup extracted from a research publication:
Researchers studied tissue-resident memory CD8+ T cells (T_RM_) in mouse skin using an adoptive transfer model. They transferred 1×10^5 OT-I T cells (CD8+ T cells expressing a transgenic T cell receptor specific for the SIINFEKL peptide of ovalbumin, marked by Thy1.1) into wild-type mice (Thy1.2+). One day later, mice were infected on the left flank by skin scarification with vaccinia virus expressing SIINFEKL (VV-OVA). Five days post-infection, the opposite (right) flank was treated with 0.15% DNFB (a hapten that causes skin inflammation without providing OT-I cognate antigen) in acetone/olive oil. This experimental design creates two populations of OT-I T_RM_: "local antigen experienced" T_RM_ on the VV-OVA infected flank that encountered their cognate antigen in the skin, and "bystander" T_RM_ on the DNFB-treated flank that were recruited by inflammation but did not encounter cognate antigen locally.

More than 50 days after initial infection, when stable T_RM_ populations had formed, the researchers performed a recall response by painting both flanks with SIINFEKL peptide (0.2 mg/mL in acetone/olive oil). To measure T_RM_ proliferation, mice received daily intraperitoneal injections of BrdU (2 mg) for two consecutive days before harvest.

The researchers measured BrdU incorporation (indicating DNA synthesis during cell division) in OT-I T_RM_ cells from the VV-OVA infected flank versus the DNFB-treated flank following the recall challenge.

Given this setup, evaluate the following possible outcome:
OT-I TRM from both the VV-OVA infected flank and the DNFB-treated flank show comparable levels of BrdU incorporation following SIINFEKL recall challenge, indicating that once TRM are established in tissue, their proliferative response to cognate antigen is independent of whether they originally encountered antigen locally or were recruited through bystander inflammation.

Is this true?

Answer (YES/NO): NO